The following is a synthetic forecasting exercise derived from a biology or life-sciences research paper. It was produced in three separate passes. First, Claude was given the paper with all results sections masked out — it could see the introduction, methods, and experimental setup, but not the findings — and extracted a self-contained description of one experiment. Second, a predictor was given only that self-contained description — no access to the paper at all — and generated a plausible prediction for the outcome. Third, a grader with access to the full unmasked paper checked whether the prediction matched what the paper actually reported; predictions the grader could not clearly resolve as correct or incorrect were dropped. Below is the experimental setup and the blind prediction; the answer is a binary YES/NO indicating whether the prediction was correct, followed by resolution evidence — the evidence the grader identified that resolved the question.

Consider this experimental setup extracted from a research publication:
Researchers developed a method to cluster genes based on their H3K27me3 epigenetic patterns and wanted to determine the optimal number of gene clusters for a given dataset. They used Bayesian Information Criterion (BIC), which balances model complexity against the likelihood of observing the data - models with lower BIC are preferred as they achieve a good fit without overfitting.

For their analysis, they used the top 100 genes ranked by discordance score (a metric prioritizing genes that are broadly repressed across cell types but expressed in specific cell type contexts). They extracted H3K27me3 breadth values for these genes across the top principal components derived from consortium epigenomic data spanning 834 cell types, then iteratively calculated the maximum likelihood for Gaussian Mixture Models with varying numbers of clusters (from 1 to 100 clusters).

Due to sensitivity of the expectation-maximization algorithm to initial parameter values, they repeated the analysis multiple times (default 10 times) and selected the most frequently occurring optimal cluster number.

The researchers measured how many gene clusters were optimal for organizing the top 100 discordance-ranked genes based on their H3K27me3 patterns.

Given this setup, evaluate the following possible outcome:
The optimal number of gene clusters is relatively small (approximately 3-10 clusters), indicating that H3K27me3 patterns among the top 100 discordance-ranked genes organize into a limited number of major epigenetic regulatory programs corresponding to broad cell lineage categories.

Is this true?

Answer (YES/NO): YES